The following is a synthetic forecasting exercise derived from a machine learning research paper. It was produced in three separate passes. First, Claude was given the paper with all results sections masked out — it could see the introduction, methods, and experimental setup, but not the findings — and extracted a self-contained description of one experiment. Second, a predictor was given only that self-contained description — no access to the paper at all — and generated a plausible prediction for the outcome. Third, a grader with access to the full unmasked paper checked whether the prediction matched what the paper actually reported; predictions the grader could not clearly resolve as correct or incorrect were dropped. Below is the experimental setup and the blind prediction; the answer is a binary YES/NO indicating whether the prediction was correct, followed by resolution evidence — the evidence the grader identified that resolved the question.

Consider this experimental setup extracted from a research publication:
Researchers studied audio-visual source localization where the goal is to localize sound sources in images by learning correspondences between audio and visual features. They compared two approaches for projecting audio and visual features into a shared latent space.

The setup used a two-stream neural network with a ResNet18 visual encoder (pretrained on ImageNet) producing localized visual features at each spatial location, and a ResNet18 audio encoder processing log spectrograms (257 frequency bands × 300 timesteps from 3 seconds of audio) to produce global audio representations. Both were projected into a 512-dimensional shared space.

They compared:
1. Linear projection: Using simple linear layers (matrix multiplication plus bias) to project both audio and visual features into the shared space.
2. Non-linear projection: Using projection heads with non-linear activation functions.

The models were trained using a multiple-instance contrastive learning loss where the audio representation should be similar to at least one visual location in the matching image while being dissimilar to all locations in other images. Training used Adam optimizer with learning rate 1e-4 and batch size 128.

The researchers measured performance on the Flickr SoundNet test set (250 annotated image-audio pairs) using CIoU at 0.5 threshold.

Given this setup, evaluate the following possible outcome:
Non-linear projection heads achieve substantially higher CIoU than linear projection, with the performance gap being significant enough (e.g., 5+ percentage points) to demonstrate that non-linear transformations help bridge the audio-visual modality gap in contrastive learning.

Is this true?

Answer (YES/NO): NO